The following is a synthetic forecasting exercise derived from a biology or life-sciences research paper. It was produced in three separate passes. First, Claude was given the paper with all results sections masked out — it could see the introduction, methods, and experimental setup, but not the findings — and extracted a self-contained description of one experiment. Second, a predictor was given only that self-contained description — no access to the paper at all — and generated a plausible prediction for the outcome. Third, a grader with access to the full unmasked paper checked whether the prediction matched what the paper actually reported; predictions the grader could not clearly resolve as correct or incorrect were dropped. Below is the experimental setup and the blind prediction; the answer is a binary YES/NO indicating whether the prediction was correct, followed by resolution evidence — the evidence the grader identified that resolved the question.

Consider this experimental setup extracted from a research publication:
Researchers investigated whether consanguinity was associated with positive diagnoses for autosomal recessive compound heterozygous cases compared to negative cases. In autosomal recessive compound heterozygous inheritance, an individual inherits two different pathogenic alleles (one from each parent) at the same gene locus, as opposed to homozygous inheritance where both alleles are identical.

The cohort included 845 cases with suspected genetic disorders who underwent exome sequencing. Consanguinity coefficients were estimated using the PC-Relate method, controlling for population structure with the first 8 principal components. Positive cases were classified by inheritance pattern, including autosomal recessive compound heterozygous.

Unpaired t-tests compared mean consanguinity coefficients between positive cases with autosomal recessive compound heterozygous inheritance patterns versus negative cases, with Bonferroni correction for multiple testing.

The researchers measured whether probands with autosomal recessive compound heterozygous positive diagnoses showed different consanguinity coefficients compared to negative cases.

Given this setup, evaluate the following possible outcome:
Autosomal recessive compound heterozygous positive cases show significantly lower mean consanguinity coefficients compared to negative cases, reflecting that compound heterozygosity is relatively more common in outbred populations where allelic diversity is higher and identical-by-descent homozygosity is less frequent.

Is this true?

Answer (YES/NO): NO